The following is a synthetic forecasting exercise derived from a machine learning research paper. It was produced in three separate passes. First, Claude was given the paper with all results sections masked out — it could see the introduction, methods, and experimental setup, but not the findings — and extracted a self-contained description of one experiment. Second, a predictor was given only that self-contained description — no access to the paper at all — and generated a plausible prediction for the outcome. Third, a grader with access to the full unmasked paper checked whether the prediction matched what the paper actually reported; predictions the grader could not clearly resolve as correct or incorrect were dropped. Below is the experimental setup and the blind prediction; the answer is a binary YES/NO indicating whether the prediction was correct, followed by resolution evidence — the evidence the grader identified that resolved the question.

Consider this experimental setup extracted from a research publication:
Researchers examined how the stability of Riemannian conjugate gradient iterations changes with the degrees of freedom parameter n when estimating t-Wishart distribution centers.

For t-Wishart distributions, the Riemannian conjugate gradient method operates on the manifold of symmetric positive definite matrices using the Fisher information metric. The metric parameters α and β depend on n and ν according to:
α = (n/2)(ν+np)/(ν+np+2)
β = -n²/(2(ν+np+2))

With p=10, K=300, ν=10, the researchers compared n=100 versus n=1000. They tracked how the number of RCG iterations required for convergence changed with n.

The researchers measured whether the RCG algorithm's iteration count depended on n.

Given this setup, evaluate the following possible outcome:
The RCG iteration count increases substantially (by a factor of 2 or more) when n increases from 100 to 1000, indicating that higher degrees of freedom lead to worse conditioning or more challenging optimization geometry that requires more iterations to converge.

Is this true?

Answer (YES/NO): NO